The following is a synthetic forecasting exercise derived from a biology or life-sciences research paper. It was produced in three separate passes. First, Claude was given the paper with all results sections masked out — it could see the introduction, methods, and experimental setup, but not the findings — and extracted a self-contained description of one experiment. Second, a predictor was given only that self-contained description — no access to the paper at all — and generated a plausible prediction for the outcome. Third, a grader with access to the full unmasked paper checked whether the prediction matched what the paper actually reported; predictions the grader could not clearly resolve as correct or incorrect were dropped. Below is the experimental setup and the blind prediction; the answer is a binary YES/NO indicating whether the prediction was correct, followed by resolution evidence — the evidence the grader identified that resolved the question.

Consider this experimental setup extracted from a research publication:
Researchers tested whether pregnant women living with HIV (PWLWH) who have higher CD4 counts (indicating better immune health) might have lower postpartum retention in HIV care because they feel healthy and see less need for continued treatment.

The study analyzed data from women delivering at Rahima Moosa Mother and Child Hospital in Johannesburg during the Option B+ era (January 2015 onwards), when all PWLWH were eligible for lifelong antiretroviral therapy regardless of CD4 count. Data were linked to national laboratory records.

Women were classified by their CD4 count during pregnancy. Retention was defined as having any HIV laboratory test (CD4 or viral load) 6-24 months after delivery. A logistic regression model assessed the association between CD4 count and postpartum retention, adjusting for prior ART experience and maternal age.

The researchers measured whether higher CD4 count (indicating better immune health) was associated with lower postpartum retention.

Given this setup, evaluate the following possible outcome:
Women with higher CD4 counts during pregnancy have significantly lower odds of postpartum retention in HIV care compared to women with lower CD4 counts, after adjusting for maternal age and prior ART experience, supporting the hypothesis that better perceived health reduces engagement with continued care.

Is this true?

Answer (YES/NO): NO